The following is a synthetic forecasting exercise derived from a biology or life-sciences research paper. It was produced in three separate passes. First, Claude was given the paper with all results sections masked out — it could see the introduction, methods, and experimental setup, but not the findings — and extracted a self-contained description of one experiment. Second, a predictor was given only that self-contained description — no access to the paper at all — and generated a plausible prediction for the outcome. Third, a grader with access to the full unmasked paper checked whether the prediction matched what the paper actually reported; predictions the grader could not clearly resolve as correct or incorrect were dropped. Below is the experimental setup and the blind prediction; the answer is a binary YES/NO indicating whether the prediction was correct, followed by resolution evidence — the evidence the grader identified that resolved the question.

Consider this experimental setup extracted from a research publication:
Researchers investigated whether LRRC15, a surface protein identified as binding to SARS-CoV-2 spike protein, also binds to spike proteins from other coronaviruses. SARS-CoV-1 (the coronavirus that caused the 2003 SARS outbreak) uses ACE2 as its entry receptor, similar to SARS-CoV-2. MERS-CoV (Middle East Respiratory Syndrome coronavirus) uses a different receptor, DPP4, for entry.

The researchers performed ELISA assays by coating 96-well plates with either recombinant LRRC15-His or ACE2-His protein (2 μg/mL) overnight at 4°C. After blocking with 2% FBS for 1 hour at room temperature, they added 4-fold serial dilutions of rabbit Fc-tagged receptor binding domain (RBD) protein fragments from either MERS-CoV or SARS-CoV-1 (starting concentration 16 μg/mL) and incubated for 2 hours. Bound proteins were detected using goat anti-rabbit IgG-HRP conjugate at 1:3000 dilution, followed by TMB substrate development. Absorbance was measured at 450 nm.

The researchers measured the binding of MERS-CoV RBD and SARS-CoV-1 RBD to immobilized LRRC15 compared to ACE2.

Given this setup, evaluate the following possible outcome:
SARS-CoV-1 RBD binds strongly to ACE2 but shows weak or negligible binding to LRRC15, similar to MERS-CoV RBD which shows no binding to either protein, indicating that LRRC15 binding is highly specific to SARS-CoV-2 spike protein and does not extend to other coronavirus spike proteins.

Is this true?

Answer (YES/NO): NO